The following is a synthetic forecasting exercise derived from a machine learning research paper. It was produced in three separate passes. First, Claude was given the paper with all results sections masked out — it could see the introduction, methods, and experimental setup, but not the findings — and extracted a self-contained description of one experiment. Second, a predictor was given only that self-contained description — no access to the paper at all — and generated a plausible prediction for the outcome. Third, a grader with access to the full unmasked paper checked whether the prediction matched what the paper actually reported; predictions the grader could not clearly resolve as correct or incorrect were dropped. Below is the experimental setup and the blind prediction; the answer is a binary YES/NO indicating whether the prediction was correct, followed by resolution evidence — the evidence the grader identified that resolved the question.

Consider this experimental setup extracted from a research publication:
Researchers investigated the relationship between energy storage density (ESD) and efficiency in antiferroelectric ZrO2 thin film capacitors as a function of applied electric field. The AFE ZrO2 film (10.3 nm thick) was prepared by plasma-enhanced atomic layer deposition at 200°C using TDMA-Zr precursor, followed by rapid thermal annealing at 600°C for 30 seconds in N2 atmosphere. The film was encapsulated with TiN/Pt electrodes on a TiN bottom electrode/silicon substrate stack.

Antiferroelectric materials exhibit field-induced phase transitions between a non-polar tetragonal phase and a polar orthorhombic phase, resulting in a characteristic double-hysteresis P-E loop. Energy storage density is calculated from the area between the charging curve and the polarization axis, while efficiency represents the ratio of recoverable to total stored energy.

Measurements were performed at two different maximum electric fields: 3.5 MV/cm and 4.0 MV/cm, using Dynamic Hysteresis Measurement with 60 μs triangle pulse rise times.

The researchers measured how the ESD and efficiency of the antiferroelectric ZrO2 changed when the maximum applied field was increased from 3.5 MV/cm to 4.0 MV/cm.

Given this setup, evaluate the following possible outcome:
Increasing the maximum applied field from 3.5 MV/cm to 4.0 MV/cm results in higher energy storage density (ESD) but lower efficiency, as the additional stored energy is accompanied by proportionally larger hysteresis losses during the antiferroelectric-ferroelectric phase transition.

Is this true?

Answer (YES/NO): NO